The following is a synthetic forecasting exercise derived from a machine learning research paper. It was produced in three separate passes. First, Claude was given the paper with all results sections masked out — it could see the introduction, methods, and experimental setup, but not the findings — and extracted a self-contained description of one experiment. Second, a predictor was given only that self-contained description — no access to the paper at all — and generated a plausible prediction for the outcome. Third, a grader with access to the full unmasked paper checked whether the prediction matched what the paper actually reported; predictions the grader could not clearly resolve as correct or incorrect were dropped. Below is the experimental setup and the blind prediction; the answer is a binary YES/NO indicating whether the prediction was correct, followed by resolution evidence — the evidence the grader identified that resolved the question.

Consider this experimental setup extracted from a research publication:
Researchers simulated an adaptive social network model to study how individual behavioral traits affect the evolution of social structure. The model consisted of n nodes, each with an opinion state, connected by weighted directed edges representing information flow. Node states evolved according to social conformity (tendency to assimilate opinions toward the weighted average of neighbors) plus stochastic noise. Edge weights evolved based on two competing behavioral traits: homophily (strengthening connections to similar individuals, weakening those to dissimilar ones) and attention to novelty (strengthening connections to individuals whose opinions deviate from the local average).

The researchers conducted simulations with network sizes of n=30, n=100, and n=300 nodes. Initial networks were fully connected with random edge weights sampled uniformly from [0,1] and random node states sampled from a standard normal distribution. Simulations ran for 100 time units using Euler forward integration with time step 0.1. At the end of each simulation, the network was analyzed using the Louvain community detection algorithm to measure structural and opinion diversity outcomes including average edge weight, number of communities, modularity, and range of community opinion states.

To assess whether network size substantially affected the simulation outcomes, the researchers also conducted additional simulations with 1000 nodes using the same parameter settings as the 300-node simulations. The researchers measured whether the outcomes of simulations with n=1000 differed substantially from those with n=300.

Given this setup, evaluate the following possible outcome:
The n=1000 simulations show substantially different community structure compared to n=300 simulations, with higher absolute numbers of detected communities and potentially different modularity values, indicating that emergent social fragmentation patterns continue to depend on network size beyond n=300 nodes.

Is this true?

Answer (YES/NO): NO